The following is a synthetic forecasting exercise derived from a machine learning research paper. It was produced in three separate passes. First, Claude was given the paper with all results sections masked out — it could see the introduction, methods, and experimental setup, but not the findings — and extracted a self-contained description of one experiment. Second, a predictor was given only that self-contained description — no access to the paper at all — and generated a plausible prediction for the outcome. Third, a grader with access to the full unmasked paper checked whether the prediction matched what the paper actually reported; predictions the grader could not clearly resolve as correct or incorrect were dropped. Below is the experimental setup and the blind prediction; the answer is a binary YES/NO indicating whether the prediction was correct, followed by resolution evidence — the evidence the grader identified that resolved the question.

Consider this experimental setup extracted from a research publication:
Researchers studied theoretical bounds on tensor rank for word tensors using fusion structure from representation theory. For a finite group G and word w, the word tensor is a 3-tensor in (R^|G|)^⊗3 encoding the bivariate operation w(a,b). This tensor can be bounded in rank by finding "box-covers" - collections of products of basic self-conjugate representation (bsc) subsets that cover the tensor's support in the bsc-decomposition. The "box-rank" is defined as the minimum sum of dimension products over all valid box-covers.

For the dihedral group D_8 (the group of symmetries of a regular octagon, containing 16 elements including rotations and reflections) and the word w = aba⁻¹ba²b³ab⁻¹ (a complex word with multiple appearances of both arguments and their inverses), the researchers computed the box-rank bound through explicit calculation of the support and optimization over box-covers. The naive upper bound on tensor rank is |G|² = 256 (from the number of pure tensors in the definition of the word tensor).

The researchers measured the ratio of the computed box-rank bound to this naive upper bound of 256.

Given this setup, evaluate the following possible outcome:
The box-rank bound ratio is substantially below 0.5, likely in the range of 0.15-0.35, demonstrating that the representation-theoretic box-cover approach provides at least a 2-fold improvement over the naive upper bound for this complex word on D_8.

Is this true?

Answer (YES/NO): YES